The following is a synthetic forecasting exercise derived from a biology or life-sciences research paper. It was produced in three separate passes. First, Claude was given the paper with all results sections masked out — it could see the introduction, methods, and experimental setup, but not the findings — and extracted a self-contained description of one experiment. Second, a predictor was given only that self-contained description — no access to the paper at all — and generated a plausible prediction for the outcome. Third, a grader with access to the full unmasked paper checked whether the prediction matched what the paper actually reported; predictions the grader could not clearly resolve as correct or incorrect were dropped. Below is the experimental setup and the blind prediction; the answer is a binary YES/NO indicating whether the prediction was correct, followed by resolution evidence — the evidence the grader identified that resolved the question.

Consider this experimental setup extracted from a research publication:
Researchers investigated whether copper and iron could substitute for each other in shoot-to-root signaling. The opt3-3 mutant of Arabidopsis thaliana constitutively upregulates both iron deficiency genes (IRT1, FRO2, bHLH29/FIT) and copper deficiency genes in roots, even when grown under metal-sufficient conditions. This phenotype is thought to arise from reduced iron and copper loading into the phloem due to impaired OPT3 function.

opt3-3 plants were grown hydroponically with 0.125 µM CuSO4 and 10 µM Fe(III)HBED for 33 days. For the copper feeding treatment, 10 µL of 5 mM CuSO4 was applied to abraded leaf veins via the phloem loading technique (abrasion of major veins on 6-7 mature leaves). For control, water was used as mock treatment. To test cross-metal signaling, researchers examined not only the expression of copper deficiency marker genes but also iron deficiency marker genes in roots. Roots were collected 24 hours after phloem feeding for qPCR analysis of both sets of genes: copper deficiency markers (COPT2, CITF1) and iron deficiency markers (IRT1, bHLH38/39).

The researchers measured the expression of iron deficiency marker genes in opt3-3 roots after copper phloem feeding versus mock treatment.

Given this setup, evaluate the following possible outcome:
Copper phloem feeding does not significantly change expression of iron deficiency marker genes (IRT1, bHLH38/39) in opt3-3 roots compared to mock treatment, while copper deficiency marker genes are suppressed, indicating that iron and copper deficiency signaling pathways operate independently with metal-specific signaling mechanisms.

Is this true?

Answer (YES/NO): NO